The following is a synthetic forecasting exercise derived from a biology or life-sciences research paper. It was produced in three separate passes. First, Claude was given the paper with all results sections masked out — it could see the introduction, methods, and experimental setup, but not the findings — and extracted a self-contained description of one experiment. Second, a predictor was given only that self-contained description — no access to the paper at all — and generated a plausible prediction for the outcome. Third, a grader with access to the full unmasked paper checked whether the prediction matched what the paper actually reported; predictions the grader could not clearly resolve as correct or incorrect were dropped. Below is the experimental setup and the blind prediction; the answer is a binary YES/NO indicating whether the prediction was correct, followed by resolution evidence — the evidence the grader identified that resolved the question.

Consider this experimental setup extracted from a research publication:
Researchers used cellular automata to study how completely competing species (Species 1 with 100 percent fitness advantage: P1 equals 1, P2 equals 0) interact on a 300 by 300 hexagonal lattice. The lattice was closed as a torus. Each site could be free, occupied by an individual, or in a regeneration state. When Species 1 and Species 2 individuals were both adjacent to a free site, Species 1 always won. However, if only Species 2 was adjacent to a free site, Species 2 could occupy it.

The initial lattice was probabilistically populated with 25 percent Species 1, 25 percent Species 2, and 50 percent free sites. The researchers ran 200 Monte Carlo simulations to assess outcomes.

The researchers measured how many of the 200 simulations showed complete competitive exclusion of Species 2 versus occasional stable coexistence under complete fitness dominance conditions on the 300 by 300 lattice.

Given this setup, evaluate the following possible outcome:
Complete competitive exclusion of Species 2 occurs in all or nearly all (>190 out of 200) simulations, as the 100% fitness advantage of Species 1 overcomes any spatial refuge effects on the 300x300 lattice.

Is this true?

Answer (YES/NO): YES